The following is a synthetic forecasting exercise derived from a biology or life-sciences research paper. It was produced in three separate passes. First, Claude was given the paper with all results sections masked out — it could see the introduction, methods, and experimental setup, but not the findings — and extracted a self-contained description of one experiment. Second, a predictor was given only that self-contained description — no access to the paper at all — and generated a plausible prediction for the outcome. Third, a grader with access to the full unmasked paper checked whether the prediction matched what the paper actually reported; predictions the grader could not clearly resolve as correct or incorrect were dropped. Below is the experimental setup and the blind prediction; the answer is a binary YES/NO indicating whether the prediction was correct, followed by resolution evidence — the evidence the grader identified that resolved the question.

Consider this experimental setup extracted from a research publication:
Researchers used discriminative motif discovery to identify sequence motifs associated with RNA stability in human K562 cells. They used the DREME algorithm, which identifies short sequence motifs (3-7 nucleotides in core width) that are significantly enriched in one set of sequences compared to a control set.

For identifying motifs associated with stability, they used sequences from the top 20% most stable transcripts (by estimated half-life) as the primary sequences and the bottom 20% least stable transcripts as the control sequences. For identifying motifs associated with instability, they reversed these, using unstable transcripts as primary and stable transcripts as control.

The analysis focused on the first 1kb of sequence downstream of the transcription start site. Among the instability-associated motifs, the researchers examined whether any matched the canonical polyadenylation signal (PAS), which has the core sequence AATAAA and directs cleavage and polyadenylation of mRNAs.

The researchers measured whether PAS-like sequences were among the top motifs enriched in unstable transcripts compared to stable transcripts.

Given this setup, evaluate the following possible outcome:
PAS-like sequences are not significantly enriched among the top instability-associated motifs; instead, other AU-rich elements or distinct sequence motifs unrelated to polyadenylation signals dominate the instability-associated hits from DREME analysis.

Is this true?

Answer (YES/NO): YES